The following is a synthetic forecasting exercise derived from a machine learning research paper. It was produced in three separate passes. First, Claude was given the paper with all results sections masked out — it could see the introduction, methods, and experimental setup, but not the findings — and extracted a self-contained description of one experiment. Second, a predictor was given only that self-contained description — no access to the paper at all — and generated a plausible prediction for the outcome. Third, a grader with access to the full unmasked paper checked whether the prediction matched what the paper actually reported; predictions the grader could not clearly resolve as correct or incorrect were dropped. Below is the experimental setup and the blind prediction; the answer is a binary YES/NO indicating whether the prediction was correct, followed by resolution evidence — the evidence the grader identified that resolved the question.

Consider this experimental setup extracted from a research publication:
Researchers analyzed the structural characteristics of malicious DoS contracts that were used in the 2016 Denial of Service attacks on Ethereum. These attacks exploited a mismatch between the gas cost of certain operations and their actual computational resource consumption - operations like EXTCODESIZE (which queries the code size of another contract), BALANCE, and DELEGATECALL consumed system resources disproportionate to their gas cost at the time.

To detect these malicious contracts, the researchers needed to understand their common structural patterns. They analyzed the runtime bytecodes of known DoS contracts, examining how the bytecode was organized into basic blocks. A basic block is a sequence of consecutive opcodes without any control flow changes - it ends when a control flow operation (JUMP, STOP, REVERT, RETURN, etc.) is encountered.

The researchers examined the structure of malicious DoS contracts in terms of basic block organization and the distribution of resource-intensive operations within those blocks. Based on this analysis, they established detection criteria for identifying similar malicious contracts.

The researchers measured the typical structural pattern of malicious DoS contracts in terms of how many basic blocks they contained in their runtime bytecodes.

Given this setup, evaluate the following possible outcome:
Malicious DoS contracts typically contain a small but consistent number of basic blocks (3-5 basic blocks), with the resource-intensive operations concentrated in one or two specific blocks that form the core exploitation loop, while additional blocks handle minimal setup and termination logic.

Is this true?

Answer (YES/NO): NO